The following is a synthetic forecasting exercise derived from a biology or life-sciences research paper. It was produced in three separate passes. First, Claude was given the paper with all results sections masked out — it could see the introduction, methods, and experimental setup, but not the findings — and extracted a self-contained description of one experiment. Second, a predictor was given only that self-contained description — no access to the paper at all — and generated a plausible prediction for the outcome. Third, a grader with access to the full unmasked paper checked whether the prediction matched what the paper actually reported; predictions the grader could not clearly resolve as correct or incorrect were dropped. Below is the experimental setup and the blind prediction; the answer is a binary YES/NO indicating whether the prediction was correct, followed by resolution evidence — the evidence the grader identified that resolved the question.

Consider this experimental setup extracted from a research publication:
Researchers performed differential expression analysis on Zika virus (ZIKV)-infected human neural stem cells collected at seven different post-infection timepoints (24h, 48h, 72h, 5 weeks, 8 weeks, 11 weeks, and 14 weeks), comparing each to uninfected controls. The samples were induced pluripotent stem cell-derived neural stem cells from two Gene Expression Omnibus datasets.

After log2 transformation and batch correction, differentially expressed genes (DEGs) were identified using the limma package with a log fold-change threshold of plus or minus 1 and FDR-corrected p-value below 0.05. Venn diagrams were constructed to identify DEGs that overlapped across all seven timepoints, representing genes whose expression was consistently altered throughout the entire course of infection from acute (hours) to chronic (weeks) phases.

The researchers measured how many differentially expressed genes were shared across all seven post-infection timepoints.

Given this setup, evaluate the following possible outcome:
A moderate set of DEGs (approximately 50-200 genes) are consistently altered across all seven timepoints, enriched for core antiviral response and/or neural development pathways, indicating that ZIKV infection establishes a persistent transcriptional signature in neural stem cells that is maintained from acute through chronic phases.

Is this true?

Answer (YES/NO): NO